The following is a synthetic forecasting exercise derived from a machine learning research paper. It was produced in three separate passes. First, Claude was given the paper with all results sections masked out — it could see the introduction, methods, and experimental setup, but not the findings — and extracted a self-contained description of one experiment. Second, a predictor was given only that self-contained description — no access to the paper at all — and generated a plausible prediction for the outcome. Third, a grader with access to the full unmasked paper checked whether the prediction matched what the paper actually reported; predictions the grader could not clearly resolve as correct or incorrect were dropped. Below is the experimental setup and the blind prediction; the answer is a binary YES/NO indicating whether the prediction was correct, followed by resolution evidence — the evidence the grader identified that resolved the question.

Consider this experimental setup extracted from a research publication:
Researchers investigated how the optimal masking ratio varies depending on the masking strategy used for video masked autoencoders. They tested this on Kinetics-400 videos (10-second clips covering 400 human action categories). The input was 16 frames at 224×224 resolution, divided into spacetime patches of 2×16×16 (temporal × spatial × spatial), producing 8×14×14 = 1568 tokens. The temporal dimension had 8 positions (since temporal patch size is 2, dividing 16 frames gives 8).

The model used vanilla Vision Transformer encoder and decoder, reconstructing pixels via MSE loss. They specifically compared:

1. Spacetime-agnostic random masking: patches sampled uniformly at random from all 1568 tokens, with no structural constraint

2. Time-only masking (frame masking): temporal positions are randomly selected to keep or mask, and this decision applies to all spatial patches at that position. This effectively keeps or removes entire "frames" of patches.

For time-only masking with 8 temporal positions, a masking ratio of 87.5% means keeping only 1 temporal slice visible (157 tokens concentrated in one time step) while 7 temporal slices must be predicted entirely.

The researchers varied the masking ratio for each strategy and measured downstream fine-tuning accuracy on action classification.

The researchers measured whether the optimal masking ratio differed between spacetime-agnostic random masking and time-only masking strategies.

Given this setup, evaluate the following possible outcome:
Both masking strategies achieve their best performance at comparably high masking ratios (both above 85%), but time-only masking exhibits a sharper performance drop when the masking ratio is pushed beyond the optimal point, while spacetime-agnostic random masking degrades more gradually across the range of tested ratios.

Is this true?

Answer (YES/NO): NO